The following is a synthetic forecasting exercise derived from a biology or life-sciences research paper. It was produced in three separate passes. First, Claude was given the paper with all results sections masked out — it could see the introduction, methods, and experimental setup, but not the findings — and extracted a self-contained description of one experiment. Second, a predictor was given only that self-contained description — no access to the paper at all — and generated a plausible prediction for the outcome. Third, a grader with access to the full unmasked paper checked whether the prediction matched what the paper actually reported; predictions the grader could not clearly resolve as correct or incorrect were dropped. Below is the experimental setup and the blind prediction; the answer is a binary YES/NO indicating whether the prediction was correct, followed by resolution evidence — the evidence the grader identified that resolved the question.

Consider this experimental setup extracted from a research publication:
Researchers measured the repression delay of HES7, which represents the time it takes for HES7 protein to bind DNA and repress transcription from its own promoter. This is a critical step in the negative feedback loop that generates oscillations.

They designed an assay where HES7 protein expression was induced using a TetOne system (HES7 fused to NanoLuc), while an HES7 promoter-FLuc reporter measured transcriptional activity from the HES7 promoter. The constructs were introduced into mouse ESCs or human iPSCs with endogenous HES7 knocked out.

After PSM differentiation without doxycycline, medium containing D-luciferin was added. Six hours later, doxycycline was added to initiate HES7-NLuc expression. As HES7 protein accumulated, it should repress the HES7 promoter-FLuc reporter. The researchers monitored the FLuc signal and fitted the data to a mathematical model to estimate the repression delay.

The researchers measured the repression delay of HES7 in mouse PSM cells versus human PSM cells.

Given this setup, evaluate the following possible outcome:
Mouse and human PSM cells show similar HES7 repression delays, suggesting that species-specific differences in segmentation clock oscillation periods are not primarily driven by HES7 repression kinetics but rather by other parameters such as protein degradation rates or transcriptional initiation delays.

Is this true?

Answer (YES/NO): YES